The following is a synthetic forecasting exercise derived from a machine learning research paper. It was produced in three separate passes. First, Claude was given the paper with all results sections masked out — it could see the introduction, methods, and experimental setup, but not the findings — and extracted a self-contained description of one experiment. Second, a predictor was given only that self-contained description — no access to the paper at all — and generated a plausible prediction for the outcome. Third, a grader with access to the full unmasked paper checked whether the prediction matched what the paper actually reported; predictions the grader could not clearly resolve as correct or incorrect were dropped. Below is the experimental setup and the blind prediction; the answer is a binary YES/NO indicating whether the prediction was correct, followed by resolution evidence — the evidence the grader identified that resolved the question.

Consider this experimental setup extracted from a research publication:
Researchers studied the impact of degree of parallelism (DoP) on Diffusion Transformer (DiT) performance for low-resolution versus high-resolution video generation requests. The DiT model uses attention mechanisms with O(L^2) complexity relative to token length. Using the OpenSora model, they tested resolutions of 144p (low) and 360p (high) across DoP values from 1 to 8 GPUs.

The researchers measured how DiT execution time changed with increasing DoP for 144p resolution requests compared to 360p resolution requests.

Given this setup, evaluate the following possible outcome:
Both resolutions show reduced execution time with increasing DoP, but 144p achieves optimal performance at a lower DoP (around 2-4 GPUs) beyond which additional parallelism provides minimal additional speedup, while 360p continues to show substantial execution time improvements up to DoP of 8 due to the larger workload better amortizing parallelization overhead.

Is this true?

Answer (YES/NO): NO